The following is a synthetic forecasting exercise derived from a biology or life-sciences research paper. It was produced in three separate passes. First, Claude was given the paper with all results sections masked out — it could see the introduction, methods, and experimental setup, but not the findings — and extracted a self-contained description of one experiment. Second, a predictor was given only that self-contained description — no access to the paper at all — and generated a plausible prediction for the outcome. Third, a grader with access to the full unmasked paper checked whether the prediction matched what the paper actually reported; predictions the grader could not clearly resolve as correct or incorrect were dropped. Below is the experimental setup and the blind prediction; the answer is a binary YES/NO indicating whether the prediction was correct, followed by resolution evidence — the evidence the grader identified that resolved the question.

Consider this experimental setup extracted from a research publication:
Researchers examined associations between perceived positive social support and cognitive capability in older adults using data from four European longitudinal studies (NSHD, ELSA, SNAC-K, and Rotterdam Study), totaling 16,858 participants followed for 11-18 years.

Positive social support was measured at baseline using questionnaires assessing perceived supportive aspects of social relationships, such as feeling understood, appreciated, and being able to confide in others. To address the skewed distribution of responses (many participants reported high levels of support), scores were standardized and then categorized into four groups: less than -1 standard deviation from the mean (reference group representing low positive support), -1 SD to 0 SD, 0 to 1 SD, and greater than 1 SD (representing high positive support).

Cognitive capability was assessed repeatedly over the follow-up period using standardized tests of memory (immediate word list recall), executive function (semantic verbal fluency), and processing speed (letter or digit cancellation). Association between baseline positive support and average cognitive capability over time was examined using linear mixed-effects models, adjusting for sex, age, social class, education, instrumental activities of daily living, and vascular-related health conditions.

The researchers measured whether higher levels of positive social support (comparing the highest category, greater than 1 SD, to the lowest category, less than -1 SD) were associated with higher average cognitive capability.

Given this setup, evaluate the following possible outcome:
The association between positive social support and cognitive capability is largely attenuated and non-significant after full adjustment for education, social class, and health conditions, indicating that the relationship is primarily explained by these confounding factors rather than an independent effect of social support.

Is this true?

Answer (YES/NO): NO